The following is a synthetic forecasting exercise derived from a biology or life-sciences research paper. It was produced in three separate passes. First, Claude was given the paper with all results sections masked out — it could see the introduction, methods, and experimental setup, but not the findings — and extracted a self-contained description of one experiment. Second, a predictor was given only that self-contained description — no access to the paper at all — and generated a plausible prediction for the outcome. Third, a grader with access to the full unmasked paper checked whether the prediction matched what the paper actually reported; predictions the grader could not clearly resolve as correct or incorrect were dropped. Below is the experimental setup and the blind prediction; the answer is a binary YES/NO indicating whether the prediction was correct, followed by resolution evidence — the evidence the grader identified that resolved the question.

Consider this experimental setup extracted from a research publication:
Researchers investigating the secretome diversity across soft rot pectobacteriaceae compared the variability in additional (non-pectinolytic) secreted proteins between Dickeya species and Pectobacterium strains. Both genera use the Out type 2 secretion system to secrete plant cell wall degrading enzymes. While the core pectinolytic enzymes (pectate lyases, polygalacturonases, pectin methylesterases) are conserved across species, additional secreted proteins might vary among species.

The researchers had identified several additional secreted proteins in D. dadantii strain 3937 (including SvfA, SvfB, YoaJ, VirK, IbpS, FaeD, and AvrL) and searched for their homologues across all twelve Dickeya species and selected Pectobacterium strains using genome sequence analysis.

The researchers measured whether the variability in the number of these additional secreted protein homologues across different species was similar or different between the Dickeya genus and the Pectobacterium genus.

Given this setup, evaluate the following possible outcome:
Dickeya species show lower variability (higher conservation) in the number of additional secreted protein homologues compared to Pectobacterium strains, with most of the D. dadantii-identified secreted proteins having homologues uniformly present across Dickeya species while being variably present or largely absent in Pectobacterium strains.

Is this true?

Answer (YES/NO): NO